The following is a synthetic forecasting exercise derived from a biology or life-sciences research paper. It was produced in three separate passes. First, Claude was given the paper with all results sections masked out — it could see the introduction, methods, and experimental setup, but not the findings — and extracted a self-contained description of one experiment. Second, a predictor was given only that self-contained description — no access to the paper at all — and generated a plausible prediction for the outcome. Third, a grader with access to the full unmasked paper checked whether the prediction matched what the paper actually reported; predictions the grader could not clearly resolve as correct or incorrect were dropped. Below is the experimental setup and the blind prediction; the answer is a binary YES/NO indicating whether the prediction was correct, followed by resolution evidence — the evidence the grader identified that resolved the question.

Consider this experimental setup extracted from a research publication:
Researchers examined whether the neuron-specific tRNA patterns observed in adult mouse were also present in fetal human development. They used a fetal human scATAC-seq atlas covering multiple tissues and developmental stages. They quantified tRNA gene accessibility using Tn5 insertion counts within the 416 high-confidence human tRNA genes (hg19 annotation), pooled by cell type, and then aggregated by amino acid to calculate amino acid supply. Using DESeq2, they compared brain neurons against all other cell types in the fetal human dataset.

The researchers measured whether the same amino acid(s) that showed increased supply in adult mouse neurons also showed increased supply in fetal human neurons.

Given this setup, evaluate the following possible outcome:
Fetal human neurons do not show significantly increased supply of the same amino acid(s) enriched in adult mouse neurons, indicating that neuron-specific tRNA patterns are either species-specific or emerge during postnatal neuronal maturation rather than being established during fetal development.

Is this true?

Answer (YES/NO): NO